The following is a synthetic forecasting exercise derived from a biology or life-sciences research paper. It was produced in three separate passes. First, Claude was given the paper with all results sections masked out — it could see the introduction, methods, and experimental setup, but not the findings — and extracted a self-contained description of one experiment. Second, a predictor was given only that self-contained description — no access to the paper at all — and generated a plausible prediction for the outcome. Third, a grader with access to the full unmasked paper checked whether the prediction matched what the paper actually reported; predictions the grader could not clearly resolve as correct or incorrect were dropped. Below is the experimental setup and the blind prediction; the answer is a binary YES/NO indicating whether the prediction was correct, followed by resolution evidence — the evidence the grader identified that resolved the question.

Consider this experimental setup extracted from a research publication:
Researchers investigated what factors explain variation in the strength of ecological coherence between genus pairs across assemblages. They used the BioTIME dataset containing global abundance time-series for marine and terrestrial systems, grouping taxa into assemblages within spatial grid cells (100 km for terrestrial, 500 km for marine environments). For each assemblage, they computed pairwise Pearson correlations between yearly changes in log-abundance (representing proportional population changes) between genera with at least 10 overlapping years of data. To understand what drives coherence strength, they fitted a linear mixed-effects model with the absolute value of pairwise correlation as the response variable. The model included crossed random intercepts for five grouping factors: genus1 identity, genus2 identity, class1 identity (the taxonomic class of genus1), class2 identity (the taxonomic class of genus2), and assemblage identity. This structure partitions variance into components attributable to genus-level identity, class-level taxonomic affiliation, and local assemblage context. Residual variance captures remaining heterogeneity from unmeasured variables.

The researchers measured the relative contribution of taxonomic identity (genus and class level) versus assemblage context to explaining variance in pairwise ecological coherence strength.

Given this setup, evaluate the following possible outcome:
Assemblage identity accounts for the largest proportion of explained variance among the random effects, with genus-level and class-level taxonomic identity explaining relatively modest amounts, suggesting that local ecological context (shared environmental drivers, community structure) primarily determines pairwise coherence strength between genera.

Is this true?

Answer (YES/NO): NO